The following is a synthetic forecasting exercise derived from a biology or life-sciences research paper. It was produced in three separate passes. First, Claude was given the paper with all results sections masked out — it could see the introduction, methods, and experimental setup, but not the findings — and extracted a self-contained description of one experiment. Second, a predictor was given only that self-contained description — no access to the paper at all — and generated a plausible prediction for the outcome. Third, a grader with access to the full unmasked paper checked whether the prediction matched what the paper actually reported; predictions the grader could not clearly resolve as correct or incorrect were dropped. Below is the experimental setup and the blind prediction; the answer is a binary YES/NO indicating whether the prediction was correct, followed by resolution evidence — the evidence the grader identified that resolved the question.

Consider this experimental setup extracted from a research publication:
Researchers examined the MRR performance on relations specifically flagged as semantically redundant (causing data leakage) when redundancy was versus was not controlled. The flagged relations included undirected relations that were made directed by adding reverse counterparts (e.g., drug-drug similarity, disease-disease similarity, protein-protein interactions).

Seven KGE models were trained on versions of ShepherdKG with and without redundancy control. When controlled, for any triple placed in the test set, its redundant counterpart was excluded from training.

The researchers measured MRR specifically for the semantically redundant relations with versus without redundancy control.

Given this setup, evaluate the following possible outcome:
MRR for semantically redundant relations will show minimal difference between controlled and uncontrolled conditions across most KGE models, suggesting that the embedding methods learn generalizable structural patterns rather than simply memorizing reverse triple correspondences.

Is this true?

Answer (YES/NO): NO